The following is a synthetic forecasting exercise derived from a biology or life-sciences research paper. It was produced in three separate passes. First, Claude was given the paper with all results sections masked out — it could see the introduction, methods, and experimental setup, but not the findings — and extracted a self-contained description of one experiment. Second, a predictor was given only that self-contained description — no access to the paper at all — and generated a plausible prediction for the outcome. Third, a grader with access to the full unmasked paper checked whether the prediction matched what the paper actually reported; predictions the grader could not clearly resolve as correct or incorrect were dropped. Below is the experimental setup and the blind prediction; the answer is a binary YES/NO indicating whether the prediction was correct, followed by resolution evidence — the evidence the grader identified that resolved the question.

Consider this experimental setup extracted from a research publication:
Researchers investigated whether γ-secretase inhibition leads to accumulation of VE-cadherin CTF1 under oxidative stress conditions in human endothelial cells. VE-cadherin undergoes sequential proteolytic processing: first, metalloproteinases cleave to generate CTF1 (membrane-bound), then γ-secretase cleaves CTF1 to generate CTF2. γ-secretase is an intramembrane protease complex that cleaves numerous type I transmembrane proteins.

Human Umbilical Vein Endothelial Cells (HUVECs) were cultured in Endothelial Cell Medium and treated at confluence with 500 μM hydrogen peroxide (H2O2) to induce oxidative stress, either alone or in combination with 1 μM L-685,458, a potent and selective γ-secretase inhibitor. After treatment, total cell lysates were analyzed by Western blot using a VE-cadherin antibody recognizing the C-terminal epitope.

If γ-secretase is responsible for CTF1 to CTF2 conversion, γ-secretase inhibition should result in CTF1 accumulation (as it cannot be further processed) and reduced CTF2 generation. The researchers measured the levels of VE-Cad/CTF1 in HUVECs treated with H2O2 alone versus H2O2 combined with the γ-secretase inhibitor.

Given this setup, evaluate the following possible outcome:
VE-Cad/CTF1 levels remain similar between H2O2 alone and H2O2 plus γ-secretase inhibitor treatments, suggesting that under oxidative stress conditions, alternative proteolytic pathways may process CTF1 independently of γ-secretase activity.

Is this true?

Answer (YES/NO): NO